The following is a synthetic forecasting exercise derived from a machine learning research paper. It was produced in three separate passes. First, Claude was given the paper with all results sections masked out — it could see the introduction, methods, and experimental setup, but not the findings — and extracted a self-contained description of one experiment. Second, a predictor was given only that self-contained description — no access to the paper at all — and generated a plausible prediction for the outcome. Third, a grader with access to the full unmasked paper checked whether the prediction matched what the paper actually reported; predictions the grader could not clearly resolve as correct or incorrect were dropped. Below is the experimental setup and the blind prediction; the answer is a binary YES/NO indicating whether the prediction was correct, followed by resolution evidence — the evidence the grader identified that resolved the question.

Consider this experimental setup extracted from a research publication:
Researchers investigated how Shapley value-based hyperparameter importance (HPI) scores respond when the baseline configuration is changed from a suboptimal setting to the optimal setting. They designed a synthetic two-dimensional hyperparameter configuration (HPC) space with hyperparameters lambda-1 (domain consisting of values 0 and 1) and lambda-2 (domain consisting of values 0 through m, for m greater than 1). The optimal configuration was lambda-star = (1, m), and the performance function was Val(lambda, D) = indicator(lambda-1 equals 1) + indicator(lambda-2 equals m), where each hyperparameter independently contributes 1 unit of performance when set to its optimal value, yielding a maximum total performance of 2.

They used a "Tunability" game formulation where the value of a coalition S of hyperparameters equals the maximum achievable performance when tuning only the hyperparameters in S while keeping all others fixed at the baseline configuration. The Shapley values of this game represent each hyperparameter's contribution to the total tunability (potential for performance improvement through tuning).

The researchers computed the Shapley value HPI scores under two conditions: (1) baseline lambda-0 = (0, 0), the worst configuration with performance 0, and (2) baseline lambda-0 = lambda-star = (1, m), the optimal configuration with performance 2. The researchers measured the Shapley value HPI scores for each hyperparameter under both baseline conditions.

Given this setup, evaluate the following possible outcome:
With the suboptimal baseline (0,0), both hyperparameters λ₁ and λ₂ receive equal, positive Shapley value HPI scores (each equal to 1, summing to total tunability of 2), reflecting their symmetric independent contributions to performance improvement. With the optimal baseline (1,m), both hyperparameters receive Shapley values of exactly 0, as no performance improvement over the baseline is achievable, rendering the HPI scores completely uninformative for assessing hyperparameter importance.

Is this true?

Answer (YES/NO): YES